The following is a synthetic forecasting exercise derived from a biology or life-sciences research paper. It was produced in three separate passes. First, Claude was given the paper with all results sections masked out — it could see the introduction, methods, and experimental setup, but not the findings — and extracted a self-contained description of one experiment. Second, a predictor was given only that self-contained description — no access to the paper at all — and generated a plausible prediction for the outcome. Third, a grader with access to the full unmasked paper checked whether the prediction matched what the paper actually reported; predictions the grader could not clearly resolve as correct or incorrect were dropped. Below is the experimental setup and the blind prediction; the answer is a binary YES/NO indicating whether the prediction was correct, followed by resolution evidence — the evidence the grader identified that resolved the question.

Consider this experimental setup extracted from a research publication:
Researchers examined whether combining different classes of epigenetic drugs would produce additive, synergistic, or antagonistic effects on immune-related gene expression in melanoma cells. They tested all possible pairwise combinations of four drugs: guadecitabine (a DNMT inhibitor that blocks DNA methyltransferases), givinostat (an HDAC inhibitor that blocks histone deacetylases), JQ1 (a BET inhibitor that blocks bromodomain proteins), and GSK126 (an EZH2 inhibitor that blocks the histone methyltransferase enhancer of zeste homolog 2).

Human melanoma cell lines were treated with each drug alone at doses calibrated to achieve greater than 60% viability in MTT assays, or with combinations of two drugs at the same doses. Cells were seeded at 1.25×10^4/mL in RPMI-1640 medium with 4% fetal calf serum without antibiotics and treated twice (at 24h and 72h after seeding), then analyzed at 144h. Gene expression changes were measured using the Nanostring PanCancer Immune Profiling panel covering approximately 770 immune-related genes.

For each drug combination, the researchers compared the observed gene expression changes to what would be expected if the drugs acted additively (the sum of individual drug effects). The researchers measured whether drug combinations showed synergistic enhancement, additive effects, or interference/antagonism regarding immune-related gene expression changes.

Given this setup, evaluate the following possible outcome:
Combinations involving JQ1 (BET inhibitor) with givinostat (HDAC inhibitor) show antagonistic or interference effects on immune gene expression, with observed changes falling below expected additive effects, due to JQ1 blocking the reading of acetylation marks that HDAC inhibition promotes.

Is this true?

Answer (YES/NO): NO